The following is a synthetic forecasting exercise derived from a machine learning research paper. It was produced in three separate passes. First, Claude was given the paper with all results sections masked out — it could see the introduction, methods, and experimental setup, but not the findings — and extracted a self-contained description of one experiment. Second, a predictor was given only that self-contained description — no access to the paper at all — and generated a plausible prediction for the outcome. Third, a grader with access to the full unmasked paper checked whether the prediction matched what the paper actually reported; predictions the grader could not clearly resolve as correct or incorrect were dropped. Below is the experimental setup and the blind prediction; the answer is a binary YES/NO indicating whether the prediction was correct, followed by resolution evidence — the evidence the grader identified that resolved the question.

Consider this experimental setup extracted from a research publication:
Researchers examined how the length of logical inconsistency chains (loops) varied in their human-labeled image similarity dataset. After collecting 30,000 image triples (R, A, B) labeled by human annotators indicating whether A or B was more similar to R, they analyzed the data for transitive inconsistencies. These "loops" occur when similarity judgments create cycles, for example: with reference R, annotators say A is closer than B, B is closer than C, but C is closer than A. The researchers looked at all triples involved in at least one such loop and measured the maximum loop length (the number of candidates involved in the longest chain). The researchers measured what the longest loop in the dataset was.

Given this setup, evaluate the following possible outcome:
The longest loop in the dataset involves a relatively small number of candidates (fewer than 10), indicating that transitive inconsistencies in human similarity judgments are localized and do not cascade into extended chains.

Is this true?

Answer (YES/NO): YES